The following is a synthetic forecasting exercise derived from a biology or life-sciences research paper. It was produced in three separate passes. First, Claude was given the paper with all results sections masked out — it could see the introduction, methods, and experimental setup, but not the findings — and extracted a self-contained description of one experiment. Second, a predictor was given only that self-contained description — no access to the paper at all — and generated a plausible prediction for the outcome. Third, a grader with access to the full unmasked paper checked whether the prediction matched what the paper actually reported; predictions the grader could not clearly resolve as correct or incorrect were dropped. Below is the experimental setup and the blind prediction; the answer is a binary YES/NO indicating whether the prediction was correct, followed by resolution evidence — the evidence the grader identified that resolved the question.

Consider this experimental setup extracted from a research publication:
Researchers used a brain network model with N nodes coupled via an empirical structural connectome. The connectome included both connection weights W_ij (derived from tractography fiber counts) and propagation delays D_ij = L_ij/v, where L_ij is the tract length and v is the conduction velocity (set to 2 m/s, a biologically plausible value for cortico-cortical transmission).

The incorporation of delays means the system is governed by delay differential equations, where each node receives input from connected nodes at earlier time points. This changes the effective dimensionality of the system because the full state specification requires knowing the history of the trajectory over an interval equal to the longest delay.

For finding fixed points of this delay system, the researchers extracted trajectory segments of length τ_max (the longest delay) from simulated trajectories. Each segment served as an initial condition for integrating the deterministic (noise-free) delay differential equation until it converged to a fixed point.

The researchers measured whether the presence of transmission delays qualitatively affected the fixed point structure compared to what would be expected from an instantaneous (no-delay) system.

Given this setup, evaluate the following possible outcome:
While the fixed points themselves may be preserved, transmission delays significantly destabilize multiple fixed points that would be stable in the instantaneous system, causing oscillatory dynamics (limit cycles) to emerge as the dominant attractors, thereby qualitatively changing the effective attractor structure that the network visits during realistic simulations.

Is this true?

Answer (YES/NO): NO